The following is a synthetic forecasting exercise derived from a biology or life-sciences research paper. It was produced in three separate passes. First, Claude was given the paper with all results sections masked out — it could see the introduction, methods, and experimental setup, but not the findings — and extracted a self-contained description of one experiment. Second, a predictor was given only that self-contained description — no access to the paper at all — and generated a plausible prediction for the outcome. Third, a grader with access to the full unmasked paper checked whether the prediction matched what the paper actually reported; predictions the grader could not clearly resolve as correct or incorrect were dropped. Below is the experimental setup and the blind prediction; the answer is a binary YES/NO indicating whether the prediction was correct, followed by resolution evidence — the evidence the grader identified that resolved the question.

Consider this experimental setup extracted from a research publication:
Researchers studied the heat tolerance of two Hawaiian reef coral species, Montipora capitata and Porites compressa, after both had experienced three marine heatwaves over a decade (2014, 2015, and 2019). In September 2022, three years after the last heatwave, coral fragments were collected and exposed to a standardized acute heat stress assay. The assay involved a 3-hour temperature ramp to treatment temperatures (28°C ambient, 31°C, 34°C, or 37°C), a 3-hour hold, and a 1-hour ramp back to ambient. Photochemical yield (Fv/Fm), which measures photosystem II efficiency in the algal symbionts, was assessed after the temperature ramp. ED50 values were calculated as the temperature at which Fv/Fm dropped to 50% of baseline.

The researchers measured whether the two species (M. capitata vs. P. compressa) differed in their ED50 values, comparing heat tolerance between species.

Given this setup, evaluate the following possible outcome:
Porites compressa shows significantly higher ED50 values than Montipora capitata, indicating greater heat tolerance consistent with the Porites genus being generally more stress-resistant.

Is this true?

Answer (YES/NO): YES